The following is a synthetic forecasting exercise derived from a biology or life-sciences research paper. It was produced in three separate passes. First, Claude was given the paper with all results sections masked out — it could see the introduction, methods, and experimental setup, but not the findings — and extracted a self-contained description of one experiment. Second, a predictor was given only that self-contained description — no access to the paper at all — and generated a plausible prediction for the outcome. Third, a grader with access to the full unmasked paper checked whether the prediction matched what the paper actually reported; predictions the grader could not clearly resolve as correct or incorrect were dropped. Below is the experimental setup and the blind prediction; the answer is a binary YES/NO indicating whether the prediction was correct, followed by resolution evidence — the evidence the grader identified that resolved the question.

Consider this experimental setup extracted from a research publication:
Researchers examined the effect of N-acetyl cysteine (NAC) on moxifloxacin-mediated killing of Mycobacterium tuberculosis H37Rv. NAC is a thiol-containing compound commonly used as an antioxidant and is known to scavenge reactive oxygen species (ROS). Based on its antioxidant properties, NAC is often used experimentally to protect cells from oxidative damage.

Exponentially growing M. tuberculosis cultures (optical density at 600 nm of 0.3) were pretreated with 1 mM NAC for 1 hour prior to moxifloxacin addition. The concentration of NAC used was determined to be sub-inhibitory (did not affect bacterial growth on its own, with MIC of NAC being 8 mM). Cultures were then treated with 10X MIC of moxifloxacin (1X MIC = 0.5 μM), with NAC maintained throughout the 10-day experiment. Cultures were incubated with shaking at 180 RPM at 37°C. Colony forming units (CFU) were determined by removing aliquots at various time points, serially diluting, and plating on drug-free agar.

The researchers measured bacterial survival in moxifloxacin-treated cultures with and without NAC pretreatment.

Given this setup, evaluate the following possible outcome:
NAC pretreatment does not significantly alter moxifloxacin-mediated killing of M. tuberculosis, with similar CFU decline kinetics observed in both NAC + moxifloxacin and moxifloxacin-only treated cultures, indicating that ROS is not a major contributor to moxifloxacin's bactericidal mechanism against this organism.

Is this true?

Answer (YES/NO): NO